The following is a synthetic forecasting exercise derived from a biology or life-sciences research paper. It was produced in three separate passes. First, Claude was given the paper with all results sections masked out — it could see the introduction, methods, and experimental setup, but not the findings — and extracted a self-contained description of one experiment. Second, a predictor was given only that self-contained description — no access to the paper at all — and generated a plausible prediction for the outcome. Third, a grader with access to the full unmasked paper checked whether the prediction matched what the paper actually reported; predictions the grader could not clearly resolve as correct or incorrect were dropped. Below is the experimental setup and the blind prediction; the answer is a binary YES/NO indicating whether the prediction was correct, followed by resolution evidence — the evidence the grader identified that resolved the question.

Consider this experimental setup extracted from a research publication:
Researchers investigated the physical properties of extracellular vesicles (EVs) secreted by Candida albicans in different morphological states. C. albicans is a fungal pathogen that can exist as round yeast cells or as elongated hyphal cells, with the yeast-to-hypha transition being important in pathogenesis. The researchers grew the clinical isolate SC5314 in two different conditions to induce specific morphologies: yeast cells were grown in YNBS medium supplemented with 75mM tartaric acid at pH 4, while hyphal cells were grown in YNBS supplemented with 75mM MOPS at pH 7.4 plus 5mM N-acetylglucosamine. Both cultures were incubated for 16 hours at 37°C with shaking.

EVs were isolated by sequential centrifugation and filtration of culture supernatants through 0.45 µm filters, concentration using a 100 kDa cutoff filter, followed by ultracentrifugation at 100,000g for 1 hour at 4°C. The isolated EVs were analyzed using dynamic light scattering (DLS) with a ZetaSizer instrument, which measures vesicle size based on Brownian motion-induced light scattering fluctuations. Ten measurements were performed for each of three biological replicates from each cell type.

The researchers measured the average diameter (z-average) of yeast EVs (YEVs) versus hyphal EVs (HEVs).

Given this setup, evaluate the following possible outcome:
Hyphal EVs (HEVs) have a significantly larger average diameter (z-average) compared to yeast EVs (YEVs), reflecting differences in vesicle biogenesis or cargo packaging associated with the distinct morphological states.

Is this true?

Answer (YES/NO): NO